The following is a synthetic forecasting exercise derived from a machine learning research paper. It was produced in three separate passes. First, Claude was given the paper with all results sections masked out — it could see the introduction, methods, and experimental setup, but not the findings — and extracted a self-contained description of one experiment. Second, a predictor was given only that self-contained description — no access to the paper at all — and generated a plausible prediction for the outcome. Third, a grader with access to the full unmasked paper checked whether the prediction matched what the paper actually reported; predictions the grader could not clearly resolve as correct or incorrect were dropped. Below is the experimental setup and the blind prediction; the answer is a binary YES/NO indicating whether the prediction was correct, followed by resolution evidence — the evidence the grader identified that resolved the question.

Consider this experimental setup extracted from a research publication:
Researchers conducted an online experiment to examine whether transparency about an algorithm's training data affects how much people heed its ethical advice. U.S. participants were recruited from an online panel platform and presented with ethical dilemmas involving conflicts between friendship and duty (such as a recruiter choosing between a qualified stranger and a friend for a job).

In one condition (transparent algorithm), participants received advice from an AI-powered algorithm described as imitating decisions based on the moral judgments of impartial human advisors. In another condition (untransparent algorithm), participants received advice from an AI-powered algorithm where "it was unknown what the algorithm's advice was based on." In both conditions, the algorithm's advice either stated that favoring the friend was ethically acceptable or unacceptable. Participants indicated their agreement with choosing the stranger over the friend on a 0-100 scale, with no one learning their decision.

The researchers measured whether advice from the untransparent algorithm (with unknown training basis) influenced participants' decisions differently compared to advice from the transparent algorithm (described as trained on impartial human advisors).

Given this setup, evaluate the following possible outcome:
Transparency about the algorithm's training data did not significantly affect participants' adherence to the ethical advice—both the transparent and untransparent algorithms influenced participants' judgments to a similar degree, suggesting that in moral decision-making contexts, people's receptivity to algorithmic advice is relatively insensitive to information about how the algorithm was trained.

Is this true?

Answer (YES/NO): YES